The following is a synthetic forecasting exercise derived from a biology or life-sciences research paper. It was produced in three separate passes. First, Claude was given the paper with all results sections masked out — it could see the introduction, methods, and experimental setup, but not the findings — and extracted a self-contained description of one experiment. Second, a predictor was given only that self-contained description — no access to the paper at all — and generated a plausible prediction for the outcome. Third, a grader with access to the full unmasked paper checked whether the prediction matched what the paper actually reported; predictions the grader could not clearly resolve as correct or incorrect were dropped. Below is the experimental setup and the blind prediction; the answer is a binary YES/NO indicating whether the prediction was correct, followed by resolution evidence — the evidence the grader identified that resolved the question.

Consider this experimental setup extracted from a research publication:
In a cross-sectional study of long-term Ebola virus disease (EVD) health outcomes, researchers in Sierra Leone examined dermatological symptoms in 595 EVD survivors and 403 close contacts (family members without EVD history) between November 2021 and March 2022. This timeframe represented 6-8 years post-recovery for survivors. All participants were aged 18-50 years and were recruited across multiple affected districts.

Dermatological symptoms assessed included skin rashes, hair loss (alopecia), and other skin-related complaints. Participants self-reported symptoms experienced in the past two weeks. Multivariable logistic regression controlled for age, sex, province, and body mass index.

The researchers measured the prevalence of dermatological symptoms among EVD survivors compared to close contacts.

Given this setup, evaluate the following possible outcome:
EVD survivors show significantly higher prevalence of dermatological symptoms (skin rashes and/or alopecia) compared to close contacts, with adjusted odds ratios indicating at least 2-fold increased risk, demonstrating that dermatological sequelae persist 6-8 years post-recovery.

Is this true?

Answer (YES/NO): YES